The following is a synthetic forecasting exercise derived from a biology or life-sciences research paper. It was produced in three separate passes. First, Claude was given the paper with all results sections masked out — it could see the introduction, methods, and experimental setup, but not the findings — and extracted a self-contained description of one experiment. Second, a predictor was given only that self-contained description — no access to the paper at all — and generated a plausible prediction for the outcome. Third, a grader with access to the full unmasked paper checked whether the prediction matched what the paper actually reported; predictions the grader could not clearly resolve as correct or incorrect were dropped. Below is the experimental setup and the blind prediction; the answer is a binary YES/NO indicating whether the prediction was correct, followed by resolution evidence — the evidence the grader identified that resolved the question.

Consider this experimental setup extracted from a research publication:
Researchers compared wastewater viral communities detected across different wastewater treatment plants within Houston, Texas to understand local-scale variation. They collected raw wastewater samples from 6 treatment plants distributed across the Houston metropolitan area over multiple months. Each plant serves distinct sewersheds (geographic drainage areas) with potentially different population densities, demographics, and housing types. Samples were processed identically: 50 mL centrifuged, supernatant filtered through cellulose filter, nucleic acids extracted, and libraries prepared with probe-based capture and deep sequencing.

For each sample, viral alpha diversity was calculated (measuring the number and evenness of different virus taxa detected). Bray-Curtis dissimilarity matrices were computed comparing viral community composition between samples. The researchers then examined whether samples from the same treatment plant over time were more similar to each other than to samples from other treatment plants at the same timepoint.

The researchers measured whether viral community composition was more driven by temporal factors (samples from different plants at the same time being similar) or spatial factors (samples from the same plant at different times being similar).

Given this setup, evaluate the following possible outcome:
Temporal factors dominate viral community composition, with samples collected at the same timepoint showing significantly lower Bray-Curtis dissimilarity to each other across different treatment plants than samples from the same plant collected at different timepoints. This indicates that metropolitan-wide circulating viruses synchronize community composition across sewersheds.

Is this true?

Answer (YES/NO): NO